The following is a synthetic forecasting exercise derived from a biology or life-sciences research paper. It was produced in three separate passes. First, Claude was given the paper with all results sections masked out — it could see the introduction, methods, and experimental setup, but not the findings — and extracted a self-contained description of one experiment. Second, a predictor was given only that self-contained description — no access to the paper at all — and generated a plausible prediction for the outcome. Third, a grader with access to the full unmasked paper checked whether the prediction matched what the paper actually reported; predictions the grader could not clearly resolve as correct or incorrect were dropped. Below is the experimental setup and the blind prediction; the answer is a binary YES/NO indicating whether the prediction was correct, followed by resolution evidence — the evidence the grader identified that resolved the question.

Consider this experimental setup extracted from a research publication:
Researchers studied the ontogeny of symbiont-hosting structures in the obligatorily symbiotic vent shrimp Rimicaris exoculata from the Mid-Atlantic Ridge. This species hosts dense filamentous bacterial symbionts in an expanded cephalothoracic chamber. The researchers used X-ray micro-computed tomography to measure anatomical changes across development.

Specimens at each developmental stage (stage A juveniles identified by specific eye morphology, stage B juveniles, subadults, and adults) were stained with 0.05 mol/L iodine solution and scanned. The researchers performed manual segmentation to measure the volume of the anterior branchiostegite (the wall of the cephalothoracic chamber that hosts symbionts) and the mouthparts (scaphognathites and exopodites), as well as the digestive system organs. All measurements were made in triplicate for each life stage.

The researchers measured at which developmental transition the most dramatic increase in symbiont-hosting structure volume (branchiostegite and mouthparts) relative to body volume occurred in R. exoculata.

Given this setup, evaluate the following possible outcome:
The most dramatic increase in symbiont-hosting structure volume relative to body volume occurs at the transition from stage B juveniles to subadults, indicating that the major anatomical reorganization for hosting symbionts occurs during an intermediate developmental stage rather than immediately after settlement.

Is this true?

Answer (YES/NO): YES